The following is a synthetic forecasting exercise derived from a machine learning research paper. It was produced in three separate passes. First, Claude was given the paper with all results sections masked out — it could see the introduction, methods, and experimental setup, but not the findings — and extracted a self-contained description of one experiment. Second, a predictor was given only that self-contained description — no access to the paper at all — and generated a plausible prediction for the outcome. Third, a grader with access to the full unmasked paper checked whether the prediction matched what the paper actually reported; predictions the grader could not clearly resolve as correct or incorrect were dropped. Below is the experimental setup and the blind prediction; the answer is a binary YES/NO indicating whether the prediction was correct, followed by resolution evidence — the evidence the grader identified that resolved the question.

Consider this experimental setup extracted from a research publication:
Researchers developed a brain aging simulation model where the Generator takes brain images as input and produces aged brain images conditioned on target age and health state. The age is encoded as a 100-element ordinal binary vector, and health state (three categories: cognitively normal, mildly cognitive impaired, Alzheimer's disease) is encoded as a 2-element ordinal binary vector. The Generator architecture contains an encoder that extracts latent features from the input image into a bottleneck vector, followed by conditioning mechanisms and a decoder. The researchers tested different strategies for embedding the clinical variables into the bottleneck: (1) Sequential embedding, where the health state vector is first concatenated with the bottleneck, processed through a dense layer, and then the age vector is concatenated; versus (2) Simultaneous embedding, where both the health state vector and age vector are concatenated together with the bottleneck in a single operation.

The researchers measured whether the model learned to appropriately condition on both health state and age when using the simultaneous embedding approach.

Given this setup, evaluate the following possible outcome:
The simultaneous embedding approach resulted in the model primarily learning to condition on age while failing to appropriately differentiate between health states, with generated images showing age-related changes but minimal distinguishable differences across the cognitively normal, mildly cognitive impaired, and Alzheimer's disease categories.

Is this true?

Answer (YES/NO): YES